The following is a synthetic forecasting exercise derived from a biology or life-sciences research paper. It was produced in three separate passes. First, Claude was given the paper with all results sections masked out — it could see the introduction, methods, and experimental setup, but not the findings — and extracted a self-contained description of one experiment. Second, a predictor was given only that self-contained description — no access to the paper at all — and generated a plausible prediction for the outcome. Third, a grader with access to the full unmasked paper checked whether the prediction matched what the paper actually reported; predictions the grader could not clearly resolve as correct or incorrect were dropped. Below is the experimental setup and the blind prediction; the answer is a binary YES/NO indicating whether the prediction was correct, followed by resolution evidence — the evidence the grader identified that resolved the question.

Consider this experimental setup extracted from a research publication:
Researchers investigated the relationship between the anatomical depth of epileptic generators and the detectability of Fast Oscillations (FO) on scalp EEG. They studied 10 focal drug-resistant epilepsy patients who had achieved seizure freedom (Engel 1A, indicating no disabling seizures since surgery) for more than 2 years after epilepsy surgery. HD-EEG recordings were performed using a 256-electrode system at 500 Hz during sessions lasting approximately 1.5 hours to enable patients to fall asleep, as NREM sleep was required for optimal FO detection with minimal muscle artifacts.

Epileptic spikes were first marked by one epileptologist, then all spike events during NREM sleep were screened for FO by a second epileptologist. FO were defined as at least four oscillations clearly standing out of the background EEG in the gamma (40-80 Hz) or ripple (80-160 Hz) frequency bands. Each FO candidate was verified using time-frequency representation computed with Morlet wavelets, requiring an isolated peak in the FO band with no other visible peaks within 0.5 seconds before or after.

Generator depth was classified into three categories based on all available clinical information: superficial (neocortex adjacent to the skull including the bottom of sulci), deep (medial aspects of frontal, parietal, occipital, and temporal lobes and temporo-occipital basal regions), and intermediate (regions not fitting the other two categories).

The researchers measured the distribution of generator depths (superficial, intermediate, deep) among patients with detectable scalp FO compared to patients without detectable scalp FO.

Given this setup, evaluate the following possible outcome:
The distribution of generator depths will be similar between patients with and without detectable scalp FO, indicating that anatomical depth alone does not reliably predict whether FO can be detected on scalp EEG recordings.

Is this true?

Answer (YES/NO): NO